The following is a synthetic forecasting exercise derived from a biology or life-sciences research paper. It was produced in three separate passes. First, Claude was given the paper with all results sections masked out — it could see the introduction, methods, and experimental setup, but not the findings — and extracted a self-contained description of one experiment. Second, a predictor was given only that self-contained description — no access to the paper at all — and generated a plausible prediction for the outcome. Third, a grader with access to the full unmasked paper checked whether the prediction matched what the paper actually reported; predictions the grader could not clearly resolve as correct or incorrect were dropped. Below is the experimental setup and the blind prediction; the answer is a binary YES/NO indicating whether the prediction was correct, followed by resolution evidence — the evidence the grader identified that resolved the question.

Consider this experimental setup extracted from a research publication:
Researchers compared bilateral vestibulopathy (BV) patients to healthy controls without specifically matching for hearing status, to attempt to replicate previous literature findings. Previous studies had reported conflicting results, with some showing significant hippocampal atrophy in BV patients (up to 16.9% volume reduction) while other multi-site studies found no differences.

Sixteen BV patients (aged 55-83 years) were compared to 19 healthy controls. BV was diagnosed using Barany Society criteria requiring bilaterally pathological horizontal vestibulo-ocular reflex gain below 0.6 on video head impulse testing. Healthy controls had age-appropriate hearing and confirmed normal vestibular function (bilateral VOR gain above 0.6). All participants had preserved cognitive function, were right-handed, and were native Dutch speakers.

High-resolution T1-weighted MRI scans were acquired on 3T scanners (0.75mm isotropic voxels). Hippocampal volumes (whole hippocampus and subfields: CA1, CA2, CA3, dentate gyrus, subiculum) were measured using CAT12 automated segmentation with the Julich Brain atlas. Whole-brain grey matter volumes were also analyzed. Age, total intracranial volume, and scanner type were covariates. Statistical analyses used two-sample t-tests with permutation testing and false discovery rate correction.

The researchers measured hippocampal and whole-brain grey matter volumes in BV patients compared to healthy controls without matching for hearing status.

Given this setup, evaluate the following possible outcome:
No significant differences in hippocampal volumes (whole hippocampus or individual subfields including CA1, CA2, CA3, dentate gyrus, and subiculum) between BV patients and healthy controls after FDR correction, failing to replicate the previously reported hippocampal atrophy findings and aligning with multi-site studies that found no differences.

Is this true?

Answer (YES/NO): YES